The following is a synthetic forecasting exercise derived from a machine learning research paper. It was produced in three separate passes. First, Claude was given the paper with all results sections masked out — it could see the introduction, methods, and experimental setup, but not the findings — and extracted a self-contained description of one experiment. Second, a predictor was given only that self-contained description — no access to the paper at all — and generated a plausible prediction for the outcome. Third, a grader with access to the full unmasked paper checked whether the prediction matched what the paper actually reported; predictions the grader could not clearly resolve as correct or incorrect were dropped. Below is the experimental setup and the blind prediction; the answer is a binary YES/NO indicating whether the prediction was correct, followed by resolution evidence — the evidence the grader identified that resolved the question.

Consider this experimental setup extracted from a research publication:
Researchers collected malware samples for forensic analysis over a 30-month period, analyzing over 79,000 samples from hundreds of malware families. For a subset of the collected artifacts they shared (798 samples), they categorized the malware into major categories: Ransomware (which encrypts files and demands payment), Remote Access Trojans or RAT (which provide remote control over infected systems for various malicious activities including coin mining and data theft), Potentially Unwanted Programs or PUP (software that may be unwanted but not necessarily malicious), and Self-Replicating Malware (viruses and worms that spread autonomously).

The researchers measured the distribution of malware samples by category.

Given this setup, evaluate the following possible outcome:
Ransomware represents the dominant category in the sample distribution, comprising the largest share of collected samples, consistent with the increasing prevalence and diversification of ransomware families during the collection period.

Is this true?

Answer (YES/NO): NO